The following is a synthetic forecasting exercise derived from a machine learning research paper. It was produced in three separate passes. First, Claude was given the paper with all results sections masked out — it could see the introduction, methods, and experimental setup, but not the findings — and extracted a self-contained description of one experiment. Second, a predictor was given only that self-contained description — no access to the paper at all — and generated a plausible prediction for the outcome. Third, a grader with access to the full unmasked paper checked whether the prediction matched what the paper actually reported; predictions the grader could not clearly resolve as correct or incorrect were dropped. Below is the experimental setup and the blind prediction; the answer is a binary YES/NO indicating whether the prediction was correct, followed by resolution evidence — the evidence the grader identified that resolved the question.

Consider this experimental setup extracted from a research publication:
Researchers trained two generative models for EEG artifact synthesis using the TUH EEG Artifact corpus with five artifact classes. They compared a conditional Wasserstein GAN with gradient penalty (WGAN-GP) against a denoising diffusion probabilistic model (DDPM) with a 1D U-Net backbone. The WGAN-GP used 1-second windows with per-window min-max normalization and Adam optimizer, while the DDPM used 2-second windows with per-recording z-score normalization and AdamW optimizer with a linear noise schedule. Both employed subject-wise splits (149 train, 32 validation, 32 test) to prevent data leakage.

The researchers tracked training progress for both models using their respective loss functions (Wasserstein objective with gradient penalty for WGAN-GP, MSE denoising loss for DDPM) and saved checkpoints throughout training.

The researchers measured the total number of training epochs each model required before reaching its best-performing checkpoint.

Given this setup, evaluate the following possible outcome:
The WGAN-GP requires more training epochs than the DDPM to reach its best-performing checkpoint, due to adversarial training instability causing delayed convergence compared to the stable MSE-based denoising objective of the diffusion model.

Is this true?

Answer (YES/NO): NO